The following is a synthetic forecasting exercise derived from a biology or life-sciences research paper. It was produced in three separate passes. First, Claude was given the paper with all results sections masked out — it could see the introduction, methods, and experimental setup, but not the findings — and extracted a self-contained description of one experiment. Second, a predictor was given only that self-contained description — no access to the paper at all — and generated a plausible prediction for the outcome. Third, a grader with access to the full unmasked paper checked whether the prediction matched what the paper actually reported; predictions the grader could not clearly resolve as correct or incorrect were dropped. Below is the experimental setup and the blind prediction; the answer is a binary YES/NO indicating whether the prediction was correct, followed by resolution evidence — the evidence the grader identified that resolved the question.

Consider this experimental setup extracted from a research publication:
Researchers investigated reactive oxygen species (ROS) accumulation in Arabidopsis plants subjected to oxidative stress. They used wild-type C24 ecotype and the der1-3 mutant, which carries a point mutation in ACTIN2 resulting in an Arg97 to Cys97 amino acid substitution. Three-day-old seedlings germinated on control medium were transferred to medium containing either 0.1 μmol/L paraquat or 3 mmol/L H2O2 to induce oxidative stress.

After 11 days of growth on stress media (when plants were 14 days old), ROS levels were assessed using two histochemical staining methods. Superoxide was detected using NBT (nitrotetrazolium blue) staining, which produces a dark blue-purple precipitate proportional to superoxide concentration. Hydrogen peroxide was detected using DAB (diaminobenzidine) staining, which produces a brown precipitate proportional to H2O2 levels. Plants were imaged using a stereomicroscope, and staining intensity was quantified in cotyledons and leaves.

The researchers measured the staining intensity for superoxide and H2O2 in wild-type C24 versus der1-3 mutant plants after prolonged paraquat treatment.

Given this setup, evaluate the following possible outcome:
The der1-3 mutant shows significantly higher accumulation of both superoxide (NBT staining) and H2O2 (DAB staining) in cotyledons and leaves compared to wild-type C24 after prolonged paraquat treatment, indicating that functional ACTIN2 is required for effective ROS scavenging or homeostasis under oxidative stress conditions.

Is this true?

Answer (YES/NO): NO